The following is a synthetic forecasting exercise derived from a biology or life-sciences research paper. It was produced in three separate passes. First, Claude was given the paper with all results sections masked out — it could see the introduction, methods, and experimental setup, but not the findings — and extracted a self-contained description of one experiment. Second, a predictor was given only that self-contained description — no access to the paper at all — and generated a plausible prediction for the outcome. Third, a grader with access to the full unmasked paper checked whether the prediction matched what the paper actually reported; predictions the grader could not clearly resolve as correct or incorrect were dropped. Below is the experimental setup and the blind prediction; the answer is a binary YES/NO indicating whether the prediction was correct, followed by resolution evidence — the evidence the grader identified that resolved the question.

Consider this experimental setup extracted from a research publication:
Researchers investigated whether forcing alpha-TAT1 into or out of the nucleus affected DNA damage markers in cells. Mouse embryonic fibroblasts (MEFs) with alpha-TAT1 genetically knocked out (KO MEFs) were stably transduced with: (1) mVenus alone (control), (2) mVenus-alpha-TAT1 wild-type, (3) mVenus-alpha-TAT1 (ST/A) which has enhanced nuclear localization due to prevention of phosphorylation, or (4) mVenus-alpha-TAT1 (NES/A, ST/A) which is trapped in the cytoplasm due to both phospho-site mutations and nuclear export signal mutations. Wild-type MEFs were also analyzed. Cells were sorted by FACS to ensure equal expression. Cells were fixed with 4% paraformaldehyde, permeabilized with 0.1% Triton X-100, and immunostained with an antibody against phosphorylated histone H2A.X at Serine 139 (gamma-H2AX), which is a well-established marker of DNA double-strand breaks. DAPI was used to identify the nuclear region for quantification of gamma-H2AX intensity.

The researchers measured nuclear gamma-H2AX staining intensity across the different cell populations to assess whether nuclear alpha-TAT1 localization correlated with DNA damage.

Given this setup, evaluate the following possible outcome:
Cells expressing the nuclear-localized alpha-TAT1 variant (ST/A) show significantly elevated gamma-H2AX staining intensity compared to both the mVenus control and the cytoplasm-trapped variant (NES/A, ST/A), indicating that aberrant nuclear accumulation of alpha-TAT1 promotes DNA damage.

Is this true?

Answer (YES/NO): NO